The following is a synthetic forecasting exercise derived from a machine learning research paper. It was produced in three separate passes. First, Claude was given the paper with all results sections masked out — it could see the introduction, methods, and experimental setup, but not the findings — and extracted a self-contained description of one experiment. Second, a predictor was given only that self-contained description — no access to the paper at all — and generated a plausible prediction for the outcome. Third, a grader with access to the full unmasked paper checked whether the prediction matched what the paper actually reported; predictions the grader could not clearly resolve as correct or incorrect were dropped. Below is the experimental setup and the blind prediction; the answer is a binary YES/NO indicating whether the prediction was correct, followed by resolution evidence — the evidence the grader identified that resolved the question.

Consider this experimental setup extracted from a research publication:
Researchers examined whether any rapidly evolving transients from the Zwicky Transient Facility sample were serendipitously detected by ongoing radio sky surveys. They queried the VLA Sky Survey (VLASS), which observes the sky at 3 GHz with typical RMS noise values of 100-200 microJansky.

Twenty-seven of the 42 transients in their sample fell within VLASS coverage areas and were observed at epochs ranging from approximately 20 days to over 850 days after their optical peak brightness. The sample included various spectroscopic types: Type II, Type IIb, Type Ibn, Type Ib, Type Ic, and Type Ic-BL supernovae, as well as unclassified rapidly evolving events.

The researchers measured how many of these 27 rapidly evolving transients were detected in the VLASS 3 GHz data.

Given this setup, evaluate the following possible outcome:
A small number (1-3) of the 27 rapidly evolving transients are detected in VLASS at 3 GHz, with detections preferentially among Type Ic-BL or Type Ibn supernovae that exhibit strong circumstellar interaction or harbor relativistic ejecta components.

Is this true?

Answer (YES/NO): NO